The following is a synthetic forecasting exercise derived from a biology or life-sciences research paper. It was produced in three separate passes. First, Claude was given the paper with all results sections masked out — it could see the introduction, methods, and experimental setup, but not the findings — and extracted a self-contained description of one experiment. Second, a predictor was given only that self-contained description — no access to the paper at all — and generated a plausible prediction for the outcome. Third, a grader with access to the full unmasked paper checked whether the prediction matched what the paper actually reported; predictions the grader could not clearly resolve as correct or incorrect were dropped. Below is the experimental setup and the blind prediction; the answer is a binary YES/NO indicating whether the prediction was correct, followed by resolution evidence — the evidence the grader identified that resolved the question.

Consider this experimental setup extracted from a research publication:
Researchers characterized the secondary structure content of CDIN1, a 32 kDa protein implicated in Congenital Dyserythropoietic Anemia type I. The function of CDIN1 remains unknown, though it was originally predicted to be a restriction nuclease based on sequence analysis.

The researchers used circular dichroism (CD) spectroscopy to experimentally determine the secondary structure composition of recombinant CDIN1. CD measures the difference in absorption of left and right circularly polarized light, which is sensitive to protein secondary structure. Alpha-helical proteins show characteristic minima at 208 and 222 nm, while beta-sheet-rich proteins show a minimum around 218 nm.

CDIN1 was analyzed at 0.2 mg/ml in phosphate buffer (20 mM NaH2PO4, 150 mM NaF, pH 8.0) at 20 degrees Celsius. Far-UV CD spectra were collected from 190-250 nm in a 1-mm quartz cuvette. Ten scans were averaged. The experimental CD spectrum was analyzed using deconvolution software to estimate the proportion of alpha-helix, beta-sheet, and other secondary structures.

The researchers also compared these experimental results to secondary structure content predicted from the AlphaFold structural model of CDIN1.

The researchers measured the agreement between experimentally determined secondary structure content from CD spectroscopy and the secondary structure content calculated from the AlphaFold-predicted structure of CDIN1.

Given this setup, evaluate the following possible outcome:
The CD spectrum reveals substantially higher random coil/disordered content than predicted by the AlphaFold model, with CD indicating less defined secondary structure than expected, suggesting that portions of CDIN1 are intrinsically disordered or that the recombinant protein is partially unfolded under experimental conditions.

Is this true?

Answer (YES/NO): NO